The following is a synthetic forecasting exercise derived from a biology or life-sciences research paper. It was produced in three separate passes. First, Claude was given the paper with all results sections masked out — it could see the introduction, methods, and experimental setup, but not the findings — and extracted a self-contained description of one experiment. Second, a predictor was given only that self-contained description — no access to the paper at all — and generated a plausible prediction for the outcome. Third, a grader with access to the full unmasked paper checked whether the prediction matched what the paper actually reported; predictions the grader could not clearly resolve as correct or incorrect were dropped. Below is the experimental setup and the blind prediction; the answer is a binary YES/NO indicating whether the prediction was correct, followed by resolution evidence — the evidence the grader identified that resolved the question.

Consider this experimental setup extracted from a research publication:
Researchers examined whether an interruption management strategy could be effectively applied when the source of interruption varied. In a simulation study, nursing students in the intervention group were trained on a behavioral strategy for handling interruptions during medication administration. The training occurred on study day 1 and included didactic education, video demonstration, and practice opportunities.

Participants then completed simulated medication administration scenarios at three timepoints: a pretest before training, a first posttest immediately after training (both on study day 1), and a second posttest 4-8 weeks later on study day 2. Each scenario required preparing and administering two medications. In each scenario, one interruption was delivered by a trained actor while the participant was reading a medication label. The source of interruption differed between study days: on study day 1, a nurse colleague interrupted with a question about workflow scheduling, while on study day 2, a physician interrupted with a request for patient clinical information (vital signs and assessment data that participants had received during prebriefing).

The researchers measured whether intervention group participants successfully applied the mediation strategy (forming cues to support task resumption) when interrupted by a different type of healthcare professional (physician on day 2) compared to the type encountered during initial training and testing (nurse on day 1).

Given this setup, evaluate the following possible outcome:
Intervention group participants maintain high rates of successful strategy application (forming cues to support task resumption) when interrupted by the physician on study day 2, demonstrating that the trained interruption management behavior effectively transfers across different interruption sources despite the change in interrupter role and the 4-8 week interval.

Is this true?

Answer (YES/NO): YES